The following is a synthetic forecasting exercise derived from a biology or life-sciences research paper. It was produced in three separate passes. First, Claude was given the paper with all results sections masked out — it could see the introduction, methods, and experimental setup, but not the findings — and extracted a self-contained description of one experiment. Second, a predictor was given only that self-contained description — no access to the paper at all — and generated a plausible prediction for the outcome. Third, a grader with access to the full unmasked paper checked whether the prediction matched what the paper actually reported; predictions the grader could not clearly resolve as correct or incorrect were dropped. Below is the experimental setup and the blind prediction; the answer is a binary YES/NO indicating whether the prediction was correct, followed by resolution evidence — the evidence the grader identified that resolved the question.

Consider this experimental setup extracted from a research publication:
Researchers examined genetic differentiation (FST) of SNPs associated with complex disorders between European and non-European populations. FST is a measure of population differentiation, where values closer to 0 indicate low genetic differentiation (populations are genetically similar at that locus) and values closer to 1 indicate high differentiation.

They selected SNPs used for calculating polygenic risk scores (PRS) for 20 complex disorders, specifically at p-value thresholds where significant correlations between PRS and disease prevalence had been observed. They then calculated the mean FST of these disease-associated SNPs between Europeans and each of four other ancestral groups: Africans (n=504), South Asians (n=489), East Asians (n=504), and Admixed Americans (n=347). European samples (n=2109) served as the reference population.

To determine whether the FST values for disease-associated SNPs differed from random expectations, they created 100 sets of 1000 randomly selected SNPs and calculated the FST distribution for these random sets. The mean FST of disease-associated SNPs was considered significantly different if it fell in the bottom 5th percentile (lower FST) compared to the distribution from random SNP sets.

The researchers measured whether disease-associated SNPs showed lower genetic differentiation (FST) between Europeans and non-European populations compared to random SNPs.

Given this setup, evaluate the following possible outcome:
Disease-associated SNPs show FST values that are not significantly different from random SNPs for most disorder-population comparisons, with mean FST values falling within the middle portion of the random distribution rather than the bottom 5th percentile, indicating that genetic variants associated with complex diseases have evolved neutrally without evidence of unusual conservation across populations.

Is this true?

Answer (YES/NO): NO